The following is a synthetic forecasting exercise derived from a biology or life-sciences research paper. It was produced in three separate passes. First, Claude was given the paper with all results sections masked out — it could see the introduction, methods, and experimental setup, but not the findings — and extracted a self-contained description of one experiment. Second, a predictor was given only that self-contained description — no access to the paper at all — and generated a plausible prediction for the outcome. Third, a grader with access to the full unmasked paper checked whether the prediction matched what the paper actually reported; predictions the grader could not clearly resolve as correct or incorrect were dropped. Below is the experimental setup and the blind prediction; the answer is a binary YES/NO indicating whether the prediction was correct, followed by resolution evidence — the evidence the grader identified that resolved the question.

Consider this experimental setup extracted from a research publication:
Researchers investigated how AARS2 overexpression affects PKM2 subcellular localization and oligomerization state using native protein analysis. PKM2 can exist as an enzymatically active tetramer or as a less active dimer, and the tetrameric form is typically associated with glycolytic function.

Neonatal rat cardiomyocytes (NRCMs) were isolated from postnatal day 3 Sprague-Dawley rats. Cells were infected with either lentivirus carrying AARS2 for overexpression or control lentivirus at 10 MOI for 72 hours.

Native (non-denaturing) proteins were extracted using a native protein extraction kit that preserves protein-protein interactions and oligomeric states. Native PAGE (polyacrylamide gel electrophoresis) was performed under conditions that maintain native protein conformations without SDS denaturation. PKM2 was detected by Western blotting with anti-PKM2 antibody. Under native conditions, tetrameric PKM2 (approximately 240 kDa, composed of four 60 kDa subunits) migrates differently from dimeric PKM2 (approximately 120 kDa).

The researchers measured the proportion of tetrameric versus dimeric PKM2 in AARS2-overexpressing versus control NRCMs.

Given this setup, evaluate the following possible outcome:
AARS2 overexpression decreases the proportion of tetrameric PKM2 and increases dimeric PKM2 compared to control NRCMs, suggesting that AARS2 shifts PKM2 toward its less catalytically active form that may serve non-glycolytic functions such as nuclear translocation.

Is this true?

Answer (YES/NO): NO